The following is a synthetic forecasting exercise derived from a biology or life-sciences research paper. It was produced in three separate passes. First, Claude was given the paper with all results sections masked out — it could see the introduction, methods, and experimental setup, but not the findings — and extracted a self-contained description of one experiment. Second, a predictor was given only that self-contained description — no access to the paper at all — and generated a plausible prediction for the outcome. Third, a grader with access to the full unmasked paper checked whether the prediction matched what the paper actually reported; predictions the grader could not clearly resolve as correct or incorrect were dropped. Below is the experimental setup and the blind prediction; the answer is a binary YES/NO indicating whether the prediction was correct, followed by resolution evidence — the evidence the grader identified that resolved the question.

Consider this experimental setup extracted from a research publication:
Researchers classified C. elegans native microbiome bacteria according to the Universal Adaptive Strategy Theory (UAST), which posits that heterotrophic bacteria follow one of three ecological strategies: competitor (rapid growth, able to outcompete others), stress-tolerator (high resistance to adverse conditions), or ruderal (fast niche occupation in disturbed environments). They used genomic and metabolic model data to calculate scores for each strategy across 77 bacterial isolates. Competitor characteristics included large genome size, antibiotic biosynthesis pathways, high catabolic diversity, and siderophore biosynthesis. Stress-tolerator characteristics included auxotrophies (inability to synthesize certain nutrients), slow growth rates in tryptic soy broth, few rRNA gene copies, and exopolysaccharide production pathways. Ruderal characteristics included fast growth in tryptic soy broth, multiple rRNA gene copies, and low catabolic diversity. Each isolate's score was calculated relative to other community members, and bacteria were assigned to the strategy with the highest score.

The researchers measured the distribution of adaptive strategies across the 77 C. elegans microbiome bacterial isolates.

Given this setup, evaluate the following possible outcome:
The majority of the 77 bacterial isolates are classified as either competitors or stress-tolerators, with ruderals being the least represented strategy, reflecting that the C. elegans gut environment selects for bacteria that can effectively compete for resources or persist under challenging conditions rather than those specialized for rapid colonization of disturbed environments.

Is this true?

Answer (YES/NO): NO